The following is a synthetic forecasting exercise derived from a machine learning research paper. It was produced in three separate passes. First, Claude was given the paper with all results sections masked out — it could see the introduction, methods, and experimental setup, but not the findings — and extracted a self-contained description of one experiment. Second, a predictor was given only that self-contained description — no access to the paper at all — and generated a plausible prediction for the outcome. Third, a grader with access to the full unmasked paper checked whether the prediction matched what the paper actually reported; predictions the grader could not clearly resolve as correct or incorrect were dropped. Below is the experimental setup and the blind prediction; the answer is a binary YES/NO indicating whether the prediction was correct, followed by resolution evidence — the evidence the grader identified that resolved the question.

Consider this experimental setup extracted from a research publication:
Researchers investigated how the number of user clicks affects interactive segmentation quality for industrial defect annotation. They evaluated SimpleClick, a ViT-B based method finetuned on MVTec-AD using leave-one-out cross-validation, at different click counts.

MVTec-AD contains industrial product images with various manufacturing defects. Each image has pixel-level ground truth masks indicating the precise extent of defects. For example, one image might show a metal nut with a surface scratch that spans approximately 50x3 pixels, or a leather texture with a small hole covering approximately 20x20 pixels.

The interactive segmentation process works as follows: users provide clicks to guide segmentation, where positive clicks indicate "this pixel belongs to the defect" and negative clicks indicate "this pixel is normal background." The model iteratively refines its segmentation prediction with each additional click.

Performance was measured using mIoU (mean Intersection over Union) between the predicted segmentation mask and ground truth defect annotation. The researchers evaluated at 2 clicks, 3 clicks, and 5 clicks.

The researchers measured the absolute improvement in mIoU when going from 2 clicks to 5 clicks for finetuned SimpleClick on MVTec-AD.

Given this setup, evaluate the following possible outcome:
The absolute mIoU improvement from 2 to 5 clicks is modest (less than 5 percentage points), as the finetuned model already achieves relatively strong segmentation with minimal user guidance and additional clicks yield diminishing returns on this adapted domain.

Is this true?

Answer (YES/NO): NO